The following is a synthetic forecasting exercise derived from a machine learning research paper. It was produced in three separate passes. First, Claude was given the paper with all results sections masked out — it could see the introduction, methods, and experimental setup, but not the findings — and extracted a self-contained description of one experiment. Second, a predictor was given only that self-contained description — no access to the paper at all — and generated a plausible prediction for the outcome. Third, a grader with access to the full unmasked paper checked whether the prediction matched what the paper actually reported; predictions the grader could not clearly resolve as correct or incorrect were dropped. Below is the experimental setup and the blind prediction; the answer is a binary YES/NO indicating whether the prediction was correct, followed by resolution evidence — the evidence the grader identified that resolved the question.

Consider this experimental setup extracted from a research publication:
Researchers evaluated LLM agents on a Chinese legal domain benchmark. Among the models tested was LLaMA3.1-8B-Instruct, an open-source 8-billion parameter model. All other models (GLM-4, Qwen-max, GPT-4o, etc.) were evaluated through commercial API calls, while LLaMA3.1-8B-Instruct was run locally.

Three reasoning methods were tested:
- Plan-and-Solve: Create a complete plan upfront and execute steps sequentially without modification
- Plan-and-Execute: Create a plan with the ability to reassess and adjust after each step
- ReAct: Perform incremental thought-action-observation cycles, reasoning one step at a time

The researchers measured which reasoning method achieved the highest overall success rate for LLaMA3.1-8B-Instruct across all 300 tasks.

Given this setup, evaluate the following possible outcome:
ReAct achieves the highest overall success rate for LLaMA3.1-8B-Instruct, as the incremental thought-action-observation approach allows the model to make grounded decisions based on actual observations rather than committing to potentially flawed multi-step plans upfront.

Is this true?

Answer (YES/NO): YES